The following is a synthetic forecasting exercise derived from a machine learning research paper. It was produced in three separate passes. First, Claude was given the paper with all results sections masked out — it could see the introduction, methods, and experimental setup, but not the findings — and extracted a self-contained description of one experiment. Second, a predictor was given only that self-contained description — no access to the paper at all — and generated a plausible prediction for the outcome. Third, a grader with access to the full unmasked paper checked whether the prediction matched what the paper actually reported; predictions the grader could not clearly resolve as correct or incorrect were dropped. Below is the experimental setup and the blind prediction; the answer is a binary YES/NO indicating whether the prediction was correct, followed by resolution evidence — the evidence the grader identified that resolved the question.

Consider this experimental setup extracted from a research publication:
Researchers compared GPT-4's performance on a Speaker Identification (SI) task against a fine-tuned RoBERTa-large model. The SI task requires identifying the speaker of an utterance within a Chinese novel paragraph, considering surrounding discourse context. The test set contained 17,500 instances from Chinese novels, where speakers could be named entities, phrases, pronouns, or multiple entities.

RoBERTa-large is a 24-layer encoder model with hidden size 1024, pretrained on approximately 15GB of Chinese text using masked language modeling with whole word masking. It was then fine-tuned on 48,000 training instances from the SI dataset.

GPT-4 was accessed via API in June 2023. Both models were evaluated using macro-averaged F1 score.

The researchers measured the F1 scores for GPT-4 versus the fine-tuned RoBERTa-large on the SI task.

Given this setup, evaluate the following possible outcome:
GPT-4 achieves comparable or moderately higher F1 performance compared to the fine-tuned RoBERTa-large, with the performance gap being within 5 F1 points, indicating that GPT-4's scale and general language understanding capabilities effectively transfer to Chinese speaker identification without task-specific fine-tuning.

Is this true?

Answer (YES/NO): NO